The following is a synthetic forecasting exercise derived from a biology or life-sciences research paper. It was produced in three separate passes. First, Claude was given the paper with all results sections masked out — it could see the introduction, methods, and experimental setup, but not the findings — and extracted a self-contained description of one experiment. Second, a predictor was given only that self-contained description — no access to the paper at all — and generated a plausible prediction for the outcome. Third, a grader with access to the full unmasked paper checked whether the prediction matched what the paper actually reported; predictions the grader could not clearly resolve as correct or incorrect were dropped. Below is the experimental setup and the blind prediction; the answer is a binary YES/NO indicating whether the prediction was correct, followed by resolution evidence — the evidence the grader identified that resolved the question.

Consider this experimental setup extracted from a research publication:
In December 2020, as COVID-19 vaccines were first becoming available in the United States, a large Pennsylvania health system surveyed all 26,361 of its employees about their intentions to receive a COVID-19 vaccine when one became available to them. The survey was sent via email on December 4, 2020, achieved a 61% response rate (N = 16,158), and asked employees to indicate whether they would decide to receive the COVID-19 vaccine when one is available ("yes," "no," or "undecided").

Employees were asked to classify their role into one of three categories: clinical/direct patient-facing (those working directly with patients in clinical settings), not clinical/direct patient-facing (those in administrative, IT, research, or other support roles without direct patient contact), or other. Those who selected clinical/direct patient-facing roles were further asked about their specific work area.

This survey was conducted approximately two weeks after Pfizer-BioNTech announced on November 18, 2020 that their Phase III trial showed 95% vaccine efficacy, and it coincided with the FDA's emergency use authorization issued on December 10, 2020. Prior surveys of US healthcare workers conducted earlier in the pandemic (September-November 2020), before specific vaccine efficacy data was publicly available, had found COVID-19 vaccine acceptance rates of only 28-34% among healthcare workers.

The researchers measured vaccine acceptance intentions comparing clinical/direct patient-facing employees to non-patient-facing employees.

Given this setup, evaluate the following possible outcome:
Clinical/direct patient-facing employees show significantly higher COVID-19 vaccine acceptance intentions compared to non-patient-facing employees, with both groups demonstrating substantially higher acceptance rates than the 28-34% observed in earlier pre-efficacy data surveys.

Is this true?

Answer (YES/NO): YES